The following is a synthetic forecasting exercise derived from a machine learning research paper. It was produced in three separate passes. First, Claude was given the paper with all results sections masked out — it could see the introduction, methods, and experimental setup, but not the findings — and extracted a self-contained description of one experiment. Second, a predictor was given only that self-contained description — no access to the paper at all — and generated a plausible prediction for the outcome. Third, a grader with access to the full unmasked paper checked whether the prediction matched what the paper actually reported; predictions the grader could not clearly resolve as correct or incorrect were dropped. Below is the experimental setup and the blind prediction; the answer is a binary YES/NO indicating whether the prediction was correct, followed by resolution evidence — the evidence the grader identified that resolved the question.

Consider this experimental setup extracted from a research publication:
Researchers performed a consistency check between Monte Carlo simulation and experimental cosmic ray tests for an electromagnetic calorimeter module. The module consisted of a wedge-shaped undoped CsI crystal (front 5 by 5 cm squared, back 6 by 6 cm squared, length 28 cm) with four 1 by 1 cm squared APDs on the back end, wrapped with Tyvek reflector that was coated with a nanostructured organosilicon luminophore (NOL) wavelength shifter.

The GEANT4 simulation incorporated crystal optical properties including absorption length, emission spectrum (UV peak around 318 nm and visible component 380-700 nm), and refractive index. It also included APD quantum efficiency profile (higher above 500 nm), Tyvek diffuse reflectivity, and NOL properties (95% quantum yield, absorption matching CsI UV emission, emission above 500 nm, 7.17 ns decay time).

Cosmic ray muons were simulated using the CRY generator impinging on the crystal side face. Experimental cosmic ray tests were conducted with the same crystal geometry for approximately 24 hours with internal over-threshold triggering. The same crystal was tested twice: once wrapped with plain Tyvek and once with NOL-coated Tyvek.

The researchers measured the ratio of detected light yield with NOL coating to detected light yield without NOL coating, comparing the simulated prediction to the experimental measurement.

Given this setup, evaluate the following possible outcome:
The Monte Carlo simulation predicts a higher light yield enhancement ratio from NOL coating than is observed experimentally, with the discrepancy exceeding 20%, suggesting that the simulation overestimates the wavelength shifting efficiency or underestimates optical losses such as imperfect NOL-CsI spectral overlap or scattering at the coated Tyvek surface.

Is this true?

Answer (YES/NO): NO